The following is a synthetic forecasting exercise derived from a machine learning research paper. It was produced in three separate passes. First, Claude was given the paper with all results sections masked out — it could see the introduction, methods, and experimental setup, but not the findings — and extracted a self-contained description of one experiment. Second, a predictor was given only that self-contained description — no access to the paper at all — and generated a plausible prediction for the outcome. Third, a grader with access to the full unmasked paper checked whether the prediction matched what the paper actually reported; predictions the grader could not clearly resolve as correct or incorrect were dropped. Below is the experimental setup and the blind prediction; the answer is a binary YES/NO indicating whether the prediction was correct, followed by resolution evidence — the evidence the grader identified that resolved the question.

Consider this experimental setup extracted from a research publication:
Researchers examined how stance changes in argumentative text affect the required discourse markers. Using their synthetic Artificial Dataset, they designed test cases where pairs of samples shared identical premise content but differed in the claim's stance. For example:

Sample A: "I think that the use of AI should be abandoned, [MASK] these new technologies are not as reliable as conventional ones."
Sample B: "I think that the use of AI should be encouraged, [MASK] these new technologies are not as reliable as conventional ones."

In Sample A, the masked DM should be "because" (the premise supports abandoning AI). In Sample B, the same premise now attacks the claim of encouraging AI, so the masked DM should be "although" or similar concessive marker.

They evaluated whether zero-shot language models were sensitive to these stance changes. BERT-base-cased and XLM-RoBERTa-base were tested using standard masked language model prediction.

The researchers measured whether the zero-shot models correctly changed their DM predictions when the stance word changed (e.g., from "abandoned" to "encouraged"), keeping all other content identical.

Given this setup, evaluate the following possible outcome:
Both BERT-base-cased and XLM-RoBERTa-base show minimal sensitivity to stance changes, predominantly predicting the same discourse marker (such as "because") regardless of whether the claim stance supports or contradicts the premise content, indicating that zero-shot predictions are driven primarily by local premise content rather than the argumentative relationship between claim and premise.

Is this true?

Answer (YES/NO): YES